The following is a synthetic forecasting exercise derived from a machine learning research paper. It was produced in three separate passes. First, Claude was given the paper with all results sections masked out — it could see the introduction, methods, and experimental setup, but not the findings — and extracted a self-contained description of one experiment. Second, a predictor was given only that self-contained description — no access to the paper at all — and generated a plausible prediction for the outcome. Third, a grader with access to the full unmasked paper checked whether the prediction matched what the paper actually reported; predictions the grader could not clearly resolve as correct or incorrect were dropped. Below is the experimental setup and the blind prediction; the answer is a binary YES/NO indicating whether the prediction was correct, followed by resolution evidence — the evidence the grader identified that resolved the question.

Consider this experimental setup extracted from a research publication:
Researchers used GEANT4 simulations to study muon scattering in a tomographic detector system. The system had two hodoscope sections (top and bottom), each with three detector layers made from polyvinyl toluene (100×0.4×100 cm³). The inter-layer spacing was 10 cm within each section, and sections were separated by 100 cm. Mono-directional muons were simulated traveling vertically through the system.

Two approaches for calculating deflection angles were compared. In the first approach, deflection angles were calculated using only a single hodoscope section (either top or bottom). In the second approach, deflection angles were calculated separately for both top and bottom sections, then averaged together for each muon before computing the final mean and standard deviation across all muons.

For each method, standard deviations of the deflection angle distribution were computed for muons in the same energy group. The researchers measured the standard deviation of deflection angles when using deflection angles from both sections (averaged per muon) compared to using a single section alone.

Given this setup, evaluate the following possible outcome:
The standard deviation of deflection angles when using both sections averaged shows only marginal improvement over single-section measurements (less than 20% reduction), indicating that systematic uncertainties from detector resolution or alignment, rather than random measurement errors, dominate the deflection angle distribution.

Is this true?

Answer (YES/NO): NO